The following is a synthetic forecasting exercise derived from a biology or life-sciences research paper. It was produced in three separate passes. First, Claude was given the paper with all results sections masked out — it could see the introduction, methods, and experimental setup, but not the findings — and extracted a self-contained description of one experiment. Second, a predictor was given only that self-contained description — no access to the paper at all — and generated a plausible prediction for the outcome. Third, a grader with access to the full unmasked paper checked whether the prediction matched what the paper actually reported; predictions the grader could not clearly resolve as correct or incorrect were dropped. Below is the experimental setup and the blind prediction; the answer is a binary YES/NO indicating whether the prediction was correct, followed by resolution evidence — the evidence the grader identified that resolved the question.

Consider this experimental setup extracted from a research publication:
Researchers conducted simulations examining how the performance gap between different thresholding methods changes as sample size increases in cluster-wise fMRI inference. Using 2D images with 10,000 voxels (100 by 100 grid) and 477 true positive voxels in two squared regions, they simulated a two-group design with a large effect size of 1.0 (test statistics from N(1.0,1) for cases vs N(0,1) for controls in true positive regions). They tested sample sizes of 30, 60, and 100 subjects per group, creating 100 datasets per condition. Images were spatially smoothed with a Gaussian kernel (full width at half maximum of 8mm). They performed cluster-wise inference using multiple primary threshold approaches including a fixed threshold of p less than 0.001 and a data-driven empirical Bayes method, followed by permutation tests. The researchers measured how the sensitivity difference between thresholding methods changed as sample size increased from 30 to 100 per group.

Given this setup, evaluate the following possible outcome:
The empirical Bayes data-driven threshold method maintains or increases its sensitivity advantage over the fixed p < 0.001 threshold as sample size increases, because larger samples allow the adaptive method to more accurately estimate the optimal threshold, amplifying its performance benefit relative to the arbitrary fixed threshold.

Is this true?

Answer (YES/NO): NO